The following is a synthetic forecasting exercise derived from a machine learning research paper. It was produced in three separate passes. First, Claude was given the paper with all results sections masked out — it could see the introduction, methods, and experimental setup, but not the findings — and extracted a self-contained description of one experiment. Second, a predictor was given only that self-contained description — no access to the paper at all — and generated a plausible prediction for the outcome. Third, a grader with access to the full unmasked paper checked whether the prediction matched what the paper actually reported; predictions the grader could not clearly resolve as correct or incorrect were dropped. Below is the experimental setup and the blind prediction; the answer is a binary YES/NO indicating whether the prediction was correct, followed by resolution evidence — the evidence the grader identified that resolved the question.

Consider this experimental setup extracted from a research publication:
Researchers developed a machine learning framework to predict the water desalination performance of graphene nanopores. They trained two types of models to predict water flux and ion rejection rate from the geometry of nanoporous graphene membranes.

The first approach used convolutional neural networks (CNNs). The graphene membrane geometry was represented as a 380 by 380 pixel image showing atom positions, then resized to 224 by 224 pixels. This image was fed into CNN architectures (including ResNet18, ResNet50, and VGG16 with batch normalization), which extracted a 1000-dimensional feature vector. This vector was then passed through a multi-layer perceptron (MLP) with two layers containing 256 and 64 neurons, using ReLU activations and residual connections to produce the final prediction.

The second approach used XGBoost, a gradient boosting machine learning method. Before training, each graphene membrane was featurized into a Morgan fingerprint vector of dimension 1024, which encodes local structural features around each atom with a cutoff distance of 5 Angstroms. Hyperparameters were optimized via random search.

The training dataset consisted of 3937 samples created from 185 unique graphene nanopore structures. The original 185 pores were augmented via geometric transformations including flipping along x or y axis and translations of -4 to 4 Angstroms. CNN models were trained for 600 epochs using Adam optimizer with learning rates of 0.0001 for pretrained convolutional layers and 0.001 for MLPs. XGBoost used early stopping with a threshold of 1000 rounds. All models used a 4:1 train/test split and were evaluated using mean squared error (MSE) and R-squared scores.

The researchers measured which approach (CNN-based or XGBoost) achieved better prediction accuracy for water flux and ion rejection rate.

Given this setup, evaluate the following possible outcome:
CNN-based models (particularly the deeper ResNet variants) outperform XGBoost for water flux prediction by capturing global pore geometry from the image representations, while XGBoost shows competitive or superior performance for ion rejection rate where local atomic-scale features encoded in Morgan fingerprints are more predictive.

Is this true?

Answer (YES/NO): NO